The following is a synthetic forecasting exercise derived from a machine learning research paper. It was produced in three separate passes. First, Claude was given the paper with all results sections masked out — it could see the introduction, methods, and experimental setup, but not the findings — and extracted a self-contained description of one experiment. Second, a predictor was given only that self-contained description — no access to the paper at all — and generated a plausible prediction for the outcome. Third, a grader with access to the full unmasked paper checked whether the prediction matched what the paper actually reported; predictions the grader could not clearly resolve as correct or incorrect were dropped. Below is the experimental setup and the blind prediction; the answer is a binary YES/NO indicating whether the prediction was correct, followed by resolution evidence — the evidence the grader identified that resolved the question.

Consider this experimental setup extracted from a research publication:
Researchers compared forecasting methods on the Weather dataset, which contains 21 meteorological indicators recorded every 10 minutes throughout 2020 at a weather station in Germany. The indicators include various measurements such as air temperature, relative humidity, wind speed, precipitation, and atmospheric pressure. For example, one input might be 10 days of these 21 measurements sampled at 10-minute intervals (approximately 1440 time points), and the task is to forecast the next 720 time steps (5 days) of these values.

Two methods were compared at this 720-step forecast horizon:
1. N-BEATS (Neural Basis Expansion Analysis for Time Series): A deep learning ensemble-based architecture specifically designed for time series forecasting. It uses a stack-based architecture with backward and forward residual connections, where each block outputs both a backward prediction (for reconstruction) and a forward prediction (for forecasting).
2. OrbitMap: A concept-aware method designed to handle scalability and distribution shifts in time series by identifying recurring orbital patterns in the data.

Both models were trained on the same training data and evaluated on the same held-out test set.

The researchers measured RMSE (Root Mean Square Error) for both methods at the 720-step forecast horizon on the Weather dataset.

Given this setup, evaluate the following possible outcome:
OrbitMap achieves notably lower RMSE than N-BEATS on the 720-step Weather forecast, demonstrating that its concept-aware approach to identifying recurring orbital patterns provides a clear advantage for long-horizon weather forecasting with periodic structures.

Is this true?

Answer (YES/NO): NO